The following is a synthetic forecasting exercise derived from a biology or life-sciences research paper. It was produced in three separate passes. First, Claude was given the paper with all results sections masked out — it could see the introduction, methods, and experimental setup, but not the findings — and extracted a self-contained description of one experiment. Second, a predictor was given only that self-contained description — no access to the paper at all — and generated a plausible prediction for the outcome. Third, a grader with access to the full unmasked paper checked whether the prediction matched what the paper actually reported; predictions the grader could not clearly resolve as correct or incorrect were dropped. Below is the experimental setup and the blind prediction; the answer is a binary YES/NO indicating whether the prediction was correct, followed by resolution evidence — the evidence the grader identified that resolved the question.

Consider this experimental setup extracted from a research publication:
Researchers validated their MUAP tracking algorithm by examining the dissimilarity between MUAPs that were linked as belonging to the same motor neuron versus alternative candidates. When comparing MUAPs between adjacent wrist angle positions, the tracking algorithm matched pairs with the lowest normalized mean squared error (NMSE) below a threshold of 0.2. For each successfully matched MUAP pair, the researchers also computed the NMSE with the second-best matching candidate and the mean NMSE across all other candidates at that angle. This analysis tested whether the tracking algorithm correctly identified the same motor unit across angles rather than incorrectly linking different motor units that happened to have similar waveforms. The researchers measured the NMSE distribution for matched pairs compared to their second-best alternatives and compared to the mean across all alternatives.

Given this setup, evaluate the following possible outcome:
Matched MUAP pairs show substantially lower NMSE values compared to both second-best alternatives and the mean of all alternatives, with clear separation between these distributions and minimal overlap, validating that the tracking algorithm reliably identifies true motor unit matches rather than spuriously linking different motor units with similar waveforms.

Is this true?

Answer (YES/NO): YES